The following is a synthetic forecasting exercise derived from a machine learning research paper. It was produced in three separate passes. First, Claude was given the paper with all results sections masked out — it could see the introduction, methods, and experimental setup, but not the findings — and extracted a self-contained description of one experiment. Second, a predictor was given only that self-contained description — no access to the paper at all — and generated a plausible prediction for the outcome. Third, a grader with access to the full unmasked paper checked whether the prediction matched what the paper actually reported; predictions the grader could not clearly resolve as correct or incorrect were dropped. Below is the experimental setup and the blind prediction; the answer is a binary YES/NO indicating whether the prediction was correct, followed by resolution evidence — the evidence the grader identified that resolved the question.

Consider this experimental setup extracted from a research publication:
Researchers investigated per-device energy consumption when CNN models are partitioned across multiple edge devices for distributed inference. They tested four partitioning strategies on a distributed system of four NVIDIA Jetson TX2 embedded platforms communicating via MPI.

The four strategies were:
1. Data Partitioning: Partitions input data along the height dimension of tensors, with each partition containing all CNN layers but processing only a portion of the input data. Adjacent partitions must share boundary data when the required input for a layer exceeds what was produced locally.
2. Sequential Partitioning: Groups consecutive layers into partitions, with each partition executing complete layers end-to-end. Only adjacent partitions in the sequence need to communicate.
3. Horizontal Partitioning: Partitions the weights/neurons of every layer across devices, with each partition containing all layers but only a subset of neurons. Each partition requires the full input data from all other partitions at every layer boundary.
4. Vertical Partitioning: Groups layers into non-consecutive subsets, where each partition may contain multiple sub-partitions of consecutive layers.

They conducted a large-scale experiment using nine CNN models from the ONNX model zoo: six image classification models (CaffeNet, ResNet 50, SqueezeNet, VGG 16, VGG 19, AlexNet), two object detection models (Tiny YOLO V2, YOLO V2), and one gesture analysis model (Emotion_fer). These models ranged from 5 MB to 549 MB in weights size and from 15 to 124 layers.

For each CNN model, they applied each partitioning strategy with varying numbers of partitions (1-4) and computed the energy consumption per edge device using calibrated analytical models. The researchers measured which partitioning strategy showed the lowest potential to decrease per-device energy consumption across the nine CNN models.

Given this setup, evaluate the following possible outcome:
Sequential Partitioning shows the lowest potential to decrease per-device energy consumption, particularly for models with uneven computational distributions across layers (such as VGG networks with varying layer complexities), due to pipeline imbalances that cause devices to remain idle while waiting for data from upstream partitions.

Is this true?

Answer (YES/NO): NO